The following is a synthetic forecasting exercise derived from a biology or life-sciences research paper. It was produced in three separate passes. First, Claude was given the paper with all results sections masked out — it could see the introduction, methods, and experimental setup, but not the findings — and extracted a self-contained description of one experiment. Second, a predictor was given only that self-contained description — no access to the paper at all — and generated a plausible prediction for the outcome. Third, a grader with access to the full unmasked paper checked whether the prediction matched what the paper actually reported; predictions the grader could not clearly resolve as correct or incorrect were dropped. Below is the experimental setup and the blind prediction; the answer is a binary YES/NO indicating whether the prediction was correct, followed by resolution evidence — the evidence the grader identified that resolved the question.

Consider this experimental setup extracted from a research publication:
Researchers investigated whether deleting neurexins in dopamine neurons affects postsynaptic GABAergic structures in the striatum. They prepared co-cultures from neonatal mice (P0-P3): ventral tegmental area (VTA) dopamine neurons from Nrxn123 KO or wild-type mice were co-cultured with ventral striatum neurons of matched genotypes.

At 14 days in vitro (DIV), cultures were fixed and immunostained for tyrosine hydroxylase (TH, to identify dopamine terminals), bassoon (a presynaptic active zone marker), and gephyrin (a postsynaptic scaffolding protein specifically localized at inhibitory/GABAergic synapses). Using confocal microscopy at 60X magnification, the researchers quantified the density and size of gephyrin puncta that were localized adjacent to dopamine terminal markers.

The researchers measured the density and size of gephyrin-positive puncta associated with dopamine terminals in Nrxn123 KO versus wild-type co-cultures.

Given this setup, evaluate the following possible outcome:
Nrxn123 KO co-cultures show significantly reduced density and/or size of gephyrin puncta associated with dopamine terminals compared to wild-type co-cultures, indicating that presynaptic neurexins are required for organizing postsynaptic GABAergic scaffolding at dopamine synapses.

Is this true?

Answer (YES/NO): NO